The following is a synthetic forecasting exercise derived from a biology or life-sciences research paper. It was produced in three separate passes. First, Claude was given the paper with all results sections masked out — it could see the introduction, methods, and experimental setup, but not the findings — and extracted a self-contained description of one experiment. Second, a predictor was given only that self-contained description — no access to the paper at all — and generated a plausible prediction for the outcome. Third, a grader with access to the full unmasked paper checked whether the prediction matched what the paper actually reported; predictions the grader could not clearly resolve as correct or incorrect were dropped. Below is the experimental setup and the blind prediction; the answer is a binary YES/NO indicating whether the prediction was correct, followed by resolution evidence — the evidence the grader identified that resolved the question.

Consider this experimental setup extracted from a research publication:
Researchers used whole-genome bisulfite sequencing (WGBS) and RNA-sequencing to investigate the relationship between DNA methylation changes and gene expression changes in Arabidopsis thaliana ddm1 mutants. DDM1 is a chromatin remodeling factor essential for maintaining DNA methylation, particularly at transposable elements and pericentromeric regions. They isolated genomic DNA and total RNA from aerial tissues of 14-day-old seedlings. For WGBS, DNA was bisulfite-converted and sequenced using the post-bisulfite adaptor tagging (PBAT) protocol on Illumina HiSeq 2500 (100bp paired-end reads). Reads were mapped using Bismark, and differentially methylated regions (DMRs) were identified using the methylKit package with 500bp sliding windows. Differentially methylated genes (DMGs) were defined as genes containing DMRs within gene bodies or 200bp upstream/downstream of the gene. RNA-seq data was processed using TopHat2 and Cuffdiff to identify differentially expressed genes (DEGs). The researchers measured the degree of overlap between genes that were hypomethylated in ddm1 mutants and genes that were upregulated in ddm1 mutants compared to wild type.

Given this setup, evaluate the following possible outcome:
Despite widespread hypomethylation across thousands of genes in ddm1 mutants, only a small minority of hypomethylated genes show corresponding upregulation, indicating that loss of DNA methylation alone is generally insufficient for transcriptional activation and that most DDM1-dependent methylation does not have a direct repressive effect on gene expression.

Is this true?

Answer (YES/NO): YES